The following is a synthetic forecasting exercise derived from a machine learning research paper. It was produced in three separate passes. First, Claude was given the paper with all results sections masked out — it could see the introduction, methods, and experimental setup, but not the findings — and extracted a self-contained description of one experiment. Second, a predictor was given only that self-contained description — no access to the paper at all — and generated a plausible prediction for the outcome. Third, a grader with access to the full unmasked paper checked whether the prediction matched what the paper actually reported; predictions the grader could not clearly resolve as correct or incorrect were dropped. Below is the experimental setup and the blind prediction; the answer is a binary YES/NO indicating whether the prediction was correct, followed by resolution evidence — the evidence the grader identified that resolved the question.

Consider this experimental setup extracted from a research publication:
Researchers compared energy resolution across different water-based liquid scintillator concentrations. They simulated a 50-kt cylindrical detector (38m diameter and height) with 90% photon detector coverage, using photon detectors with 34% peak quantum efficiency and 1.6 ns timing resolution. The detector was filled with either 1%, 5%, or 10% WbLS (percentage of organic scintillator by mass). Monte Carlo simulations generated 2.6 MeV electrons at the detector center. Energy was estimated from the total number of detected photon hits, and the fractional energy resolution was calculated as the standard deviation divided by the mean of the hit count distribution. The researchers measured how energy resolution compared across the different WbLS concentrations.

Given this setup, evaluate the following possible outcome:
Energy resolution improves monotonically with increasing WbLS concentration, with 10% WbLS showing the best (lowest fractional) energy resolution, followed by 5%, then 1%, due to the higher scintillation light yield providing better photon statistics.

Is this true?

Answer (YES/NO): YES